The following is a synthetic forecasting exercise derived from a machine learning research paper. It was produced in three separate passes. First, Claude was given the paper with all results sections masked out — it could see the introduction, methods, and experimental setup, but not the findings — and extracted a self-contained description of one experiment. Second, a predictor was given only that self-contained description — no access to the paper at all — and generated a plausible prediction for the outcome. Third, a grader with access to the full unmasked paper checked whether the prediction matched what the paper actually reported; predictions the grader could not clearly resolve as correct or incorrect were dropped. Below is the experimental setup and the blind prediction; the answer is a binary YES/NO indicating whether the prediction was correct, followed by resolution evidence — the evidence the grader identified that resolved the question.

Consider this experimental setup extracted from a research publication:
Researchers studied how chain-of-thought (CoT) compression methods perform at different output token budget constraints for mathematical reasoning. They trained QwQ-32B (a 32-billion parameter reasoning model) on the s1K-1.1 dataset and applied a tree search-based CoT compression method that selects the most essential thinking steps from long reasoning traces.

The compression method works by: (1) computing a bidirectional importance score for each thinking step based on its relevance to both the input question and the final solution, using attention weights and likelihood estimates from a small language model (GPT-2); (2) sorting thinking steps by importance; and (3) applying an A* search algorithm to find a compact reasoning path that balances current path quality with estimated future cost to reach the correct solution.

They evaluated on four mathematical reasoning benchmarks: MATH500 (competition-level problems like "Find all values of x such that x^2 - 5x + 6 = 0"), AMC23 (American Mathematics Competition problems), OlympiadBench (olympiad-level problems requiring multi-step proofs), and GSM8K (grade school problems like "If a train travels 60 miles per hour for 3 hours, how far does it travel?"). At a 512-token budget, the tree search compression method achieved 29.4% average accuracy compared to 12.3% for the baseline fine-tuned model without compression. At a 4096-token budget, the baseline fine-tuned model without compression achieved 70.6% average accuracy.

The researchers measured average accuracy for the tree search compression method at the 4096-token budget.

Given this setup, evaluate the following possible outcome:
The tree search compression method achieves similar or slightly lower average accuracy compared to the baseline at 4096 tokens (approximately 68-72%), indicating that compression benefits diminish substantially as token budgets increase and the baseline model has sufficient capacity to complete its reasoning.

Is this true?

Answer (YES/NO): YES